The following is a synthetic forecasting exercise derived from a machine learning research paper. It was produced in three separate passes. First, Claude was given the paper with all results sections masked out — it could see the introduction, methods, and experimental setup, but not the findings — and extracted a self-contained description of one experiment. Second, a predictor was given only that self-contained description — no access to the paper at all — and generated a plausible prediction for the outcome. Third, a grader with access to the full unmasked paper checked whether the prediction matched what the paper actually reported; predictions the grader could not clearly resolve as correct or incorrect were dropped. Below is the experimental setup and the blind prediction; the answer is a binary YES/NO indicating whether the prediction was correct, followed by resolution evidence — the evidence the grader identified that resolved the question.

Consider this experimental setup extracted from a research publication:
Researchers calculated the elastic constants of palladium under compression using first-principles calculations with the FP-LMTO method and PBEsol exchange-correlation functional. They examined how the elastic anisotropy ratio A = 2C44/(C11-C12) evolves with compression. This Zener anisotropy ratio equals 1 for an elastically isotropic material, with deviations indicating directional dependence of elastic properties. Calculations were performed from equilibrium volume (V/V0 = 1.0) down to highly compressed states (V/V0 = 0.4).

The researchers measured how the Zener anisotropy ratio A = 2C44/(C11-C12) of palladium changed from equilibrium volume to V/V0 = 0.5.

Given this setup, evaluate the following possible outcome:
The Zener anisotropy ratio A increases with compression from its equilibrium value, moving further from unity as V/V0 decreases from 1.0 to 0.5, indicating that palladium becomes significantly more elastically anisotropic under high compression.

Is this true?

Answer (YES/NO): YES